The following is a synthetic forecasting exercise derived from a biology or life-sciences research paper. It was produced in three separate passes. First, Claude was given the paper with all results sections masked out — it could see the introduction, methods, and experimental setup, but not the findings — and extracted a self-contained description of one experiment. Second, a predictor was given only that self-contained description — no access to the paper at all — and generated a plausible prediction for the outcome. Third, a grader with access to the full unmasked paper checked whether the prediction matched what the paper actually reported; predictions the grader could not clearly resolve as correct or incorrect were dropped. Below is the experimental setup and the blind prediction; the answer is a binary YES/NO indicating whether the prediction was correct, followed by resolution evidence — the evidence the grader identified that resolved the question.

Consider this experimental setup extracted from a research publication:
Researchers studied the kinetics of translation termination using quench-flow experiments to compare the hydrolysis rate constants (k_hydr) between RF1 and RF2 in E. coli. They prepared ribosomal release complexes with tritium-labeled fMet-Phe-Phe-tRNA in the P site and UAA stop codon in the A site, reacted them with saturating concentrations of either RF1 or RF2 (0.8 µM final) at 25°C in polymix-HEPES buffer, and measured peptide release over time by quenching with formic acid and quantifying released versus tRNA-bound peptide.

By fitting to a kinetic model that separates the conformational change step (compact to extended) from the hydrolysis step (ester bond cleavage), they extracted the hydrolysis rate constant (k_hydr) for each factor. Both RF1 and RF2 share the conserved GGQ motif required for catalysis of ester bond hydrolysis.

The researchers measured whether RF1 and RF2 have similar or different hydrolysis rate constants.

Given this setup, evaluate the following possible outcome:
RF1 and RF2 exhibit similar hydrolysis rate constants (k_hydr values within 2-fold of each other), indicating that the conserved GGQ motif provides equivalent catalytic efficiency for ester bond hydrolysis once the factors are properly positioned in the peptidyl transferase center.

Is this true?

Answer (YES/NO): YES